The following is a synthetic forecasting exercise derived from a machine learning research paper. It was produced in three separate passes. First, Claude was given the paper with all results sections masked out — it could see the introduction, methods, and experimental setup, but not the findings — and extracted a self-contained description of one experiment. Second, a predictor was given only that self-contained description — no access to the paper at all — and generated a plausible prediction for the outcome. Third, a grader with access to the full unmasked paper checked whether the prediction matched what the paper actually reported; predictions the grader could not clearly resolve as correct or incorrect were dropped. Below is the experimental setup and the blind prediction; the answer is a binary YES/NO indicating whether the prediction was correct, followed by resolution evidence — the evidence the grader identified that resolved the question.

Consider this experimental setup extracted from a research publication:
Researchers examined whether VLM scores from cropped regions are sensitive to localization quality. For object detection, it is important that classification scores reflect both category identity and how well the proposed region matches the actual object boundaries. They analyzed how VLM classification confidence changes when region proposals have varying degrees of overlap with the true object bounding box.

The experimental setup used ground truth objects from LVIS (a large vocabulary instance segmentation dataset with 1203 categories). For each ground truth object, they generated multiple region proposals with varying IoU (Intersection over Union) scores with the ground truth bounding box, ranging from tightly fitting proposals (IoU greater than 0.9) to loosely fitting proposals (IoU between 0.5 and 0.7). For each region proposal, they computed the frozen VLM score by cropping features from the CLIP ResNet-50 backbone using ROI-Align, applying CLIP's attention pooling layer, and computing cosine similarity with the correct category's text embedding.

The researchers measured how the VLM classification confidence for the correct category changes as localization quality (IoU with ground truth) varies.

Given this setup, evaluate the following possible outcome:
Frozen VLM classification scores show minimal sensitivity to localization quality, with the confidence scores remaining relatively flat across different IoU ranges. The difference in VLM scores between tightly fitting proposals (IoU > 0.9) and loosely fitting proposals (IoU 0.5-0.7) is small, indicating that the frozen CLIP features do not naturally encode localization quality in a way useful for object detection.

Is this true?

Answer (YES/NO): YES